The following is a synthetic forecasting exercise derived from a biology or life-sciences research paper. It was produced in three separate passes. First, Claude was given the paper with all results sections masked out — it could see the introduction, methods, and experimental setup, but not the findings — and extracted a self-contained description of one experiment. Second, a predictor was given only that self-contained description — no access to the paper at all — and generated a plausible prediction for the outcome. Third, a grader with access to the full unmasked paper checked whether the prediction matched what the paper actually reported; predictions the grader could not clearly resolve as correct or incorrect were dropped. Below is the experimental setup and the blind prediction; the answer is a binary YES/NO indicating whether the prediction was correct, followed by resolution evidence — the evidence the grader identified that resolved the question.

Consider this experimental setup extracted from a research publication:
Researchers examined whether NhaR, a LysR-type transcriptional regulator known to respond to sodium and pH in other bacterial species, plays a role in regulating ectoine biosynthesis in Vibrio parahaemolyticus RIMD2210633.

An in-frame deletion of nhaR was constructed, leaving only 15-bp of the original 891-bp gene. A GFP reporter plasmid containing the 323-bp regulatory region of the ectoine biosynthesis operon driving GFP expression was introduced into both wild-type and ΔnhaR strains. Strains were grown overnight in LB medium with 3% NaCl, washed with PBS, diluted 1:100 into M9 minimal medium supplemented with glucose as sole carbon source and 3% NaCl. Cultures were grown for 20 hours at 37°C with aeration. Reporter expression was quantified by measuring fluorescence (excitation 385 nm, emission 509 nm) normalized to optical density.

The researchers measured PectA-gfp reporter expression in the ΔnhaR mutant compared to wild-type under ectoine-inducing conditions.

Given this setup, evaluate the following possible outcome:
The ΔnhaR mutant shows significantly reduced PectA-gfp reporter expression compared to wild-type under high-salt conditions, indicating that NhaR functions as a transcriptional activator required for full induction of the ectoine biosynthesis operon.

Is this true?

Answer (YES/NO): NO